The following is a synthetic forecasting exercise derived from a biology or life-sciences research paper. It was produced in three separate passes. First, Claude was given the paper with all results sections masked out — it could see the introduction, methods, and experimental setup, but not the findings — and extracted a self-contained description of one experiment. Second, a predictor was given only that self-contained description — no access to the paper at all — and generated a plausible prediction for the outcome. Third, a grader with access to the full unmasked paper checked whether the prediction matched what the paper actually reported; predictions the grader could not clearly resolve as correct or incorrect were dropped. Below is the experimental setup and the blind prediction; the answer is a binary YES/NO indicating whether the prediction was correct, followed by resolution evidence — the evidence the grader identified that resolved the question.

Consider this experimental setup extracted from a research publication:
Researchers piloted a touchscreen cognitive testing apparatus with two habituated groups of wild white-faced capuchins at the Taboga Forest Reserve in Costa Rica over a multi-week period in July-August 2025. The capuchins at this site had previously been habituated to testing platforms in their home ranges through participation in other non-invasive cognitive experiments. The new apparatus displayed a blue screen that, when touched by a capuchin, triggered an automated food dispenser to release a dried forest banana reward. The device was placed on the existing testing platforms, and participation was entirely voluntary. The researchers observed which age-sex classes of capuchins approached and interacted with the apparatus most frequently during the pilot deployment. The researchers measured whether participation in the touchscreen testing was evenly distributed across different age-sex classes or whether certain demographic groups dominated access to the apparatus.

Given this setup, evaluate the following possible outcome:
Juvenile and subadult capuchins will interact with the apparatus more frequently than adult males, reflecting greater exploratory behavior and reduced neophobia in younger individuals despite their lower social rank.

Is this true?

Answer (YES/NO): NO